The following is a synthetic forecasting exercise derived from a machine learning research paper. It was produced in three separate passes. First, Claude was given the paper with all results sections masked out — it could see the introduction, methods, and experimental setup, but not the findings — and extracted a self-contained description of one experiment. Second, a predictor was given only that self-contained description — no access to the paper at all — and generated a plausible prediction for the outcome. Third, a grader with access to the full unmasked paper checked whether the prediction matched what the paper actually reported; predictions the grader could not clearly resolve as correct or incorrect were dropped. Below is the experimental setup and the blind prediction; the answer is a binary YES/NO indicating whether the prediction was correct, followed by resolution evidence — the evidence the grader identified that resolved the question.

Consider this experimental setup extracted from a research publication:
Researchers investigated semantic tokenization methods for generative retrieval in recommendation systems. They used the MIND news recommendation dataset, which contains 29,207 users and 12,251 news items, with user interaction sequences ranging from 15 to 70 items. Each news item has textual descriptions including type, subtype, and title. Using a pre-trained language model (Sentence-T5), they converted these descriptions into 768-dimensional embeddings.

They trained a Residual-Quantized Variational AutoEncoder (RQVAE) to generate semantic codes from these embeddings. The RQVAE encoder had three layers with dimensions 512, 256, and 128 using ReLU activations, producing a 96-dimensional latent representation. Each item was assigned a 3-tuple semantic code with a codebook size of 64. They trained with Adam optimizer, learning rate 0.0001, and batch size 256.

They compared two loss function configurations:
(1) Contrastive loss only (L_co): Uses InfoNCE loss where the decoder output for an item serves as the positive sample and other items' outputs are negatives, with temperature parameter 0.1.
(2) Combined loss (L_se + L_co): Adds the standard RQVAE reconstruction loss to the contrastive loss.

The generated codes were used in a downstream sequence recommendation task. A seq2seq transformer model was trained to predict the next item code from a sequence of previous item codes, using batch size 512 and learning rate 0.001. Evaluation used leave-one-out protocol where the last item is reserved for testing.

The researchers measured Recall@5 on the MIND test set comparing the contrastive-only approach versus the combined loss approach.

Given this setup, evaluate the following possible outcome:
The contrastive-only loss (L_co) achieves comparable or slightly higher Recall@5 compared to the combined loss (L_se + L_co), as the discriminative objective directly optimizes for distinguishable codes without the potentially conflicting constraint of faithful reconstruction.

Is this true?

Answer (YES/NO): NO